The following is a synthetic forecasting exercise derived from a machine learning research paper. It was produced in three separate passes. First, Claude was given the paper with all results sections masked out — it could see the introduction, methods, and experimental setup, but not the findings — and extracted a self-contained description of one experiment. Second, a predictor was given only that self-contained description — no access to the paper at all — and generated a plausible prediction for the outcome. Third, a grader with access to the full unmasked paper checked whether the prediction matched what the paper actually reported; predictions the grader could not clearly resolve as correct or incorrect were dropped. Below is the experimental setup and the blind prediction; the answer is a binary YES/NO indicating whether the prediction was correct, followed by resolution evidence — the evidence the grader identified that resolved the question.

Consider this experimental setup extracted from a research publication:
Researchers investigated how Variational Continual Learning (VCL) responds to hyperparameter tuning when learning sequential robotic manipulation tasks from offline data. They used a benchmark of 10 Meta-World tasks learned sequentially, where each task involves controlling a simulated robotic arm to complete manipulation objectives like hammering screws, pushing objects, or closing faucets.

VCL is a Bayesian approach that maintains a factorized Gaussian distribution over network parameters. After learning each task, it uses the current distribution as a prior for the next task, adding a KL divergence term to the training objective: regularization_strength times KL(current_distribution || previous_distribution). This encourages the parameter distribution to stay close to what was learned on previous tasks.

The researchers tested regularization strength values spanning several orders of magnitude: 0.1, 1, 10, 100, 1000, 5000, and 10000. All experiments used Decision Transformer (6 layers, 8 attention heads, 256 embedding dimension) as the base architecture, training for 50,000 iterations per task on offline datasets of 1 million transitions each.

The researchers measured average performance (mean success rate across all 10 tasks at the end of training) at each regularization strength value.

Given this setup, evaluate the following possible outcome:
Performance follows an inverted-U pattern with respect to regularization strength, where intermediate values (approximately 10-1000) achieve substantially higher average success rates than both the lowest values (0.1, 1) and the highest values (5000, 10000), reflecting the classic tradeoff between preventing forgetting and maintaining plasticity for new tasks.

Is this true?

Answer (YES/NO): NO